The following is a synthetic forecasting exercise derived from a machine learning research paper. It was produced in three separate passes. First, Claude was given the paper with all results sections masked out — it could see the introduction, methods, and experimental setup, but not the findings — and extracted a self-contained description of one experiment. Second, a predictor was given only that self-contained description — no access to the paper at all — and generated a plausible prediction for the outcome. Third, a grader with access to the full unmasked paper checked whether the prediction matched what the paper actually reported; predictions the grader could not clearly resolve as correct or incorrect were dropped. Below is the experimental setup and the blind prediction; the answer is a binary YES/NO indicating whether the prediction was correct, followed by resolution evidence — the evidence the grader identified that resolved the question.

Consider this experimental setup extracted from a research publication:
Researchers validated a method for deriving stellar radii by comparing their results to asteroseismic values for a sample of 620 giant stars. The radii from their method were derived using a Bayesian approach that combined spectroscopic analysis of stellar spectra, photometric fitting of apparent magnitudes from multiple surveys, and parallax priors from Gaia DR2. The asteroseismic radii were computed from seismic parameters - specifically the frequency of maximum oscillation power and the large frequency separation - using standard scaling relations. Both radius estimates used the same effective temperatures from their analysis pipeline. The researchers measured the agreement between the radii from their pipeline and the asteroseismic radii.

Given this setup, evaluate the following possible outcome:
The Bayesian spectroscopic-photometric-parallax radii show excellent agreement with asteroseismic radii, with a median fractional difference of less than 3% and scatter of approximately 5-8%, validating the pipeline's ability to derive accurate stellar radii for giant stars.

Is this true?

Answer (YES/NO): NO